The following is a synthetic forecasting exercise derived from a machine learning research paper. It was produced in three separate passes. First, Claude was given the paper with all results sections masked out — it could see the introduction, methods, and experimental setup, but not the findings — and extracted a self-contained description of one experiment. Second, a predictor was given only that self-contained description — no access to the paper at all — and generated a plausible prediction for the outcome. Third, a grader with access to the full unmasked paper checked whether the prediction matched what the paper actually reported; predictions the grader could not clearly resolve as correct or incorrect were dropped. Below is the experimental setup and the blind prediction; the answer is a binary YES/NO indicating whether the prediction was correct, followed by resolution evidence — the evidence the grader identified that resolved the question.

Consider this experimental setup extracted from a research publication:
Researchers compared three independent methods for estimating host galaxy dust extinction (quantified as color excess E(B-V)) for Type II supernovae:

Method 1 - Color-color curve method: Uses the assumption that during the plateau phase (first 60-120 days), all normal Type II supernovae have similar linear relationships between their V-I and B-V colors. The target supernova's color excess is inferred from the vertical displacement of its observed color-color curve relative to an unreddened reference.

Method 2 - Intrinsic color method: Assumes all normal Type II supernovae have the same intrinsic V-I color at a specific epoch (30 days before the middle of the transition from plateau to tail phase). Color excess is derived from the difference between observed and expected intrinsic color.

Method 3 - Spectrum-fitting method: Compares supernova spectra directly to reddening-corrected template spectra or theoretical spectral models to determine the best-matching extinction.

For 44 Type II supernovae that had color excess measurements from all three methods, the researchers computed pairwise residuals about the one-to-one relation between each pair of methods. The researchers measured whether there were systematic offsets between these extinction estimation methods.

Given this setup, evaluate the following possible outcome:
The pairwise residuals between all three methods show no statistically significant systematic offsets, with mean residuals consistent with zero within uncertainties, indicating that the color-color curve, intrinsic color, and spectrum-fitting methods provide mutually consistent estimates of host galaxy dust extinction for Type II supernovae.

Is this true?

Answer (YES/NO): YES